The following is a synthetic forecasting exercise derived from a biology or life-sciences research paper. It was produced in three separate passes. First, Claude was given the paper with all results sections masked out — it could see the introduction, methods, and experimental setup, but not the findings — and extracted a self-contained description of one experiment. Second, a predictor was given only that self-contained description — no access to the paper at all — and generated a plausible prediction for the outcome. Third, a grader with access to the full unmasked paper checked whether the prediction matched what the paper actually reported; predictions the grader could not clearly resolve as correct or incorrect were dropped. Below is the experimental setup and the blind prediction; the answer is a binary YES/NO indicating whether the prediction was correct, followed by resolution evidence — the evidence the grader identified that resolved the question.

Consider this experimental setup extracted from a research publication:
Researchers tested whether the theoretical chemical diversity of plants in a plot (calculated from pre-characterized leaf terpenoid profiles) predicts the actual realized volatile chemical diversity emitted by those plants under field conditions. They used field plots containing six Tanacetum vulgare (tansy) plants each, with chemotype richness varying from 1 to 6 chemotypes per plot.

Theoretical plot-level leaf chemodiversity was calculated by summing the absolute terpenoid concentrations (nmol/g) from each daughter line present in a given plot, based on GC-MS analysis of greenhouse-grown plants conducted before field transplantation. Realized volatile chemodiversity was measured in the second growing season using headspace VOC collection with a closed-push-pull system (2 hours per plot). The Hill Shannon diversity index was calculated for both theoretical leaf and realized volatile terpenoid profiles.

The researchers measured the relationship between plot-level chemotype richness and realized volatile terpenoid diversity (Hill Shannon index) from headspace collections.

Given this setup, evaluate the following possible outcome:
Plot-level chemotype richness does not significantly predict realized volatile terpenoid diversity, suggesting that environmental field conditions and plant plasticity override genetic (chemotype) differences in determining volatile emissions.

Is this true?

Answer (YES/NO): YES